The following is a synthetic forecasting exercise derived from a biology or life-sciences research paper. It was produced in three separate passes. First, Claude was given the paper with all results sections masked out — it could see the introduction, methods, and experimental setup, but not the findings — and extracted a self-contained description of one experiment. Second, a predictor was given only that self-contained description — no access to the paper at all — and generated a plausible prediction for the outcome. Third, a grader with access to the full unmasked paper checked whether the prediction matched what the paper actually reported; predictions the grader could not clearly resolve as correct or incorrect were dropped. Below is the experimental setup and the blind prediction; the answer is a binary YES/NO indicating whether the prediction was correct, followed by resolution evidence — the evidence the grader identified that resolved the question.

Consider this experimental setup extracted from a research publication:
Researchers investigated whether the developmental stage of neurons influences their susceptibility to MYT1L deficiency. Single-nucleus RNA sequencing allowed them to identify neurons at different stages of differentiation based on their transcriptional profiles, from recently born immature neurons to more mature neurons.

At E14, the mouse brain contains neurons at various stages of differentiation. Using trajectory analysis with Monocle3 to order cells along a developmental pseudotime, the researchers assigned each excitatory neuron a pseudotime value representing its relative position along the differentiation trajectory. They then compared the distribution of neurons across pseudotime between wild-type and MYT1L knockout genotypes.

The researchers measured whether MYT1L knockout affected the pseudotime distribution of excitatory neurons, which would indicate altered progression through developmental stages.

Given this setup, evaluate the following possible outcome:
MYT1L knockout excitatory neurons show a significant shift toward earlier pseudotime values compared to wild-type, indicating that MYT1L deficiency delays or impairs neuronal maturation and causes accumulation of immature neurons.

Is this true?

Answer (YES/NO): YES